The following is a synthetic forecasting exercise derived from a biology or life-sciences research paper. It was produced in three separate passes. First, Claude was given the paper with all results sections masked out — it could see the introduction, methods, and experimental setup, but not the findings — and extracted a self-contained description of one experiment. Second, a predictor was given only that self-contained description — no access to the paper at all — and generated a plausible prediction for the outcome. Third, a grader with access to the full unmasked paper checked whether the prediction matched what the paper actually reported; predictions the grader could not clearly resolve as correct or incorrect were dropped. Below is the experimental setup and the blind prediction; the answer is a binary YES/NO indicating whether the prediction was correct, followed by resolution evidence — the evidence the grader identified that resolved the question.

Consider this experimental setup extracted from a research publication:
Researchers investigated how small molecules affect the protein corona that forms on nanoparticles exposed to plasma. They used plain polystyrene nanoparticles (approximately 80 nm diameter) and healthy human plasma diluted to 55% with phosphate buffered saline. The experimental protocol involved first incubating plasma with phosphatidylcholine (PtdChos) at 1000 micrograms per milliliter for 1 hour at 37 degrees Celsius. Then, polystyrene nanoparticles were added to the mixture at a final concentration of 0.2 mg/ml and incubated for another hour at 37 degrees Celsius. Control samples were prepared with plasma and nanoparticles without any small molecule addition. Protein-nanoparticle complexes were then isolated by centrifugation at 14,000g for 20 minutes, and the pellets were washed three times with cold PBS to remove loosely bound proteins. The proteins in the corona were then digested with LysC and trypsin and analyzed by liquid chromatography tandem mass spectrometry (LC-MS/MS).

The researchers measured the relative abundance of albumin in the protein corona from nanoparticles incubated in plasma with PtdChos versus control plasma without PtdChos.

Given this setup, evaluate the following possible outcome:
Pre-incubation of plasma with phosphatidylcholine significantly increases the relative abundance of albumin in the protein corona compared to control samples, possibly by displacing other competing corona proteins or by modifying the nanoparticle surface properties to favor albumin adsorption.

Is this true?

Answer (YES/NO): NO